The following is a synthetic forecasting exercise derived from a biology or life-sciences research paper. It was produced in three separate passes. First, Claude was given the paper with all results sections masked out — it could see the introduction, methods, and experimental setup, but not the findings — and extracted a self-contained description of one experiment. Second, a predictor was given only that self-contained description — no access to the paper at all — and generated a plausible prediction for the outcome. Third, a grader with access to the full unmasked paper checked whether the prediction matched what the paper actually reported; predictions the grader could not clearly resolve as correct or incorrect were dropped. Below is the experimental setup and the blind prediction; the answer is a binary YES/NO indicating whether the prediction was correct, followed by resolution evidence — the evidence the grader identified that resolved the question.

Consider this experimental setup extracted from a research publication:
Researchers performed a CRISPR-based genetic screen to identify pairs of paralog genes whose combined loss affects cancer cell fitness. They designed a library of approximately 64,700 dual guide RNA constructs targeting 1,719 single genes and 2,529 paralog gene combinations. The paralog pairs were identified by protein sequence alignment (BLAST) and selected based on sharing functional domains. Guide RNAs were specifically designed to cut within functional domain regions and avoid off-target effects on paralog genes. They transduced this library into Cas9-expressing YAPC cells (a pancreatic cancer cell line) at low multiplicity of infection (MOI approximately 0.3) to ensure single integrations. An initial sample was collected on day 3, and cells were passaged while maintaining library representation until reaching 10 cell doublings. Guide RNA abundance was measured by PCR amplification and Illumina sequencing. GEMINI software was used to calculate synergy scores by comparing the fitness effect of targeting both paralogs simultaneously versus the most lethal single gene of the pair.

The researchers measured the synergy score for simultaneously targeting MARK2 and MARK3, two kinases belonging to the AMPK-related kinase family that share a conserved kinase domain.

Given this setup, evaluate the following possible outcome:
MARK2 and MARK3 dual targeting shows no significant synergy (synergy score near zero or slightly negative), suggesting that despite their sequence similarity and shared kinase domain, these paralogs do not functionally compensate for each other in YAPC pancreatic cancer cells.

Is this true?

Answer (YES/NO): NO